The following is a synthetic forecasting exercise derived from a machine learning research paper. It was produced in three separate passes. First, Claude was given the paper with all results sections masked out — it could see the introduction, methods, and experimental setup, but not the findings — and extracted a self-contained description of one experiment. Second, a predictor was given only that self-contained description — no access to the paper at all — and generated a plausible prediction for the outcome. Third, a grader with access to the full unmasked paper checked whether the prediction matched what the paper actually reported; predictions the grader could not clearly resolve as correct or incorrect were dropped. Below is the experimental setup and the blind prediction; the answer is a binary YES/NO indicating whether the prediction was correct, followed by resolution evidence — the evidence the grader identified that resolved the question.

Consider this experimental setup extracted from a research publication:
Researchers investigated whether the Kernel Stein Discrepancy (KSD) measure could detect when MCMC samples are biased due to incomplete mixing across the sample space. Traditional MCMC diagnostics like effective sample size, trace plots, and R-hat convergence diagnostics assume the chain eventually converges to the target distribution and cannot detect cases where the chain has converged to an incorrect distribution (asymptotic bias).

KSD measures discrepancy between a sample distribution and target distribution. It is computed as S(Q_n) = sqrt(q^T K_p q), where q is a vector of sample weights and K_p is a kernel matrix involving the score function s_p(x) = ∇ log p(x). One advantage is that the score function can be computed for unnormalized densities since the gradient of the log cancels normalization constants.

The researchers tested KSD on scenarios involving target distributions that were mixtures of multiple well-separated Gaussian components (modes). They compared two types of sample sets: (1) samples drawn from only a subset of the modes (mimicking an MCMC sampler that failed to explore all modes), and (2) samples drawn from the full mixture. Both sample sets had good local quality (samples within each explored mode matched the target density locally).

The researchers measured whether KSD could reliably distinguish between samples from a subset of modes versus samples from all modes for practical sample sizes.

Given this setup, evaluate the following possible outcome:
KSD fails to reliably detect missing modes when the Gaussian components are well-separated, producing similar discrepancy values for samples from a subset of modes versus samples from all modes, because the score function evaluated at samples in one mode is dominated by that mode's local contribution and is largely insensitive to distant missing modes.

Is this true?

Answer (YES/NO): YES